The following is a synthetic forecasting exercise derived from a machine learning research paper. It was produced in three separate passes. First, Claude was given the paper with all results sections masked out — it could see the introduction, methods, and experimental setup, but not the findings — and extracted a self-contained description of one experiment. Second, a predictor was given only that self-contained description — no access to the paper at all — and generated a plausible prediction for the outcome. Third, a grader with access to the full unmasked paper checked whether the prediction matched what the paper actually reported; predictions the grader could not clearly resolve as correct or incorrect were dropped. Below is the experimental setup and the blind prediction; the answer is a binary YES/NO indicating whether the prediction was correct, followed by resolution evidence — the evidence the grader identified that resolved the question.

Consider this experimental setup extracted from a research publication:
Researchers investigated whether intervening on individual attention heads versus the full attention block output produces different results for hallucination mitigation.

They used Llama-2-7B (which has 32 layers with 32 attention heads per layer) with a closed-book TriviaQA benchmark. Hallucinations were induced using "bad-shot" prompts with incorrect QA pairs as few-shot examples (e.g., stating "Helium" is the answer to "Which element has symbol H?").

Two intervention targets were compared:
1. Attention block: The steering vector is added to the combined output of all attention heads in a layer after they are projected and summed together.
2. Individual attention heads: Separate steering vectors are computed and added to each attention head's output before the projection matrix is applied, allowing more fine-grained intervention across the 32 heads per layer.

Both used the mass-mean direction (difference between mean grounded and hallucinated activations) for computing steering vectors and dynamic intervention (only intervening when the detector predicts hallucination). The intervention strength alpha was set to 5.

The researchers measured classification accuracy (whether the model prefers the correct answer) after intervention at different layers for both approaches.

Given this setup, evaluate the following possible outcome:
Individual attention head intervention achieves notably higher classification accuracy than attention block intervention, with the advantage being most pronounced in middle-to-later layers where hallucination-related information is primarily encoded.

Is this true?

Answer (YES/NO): NO